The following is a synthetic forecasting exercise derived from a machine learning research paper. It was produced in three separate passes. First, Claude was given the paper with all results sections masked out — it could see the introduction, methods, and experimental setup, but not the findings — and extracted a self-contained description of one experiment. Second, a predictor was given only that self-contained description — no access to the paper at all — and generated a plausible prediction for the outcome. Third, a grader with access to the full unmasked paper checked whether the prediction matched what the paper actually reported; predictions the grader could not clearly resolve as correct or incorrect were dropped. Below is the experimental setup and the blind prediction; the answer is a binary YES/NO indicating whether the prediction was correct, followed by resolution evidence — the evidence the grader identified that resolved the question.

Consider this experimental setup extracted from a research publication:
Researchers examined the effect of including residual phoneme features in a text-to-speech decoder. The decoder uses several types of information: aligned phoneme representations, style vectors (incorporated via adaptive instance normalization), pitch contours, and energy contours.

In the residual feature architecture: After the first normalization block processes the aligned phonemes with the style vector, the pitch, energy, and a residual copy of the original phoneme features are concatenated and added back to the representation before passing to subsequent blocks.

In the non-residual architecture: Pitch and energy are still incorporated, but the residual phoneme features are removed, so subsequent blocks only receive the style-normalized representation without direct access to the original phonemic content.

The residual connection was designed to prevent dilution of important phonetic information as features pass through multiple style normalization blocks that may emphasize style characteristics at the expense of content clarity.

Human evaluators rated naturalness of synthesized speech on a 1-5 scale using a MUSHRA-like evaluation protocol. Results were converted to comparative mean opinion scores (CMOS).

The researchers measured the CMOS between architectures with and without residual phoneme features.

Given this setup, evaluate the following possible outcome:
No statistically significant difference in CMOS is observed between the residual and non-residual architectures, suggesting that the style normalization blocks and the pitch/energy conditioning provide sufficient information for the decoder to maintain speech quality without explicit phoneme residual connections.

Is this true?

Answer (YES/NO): NO